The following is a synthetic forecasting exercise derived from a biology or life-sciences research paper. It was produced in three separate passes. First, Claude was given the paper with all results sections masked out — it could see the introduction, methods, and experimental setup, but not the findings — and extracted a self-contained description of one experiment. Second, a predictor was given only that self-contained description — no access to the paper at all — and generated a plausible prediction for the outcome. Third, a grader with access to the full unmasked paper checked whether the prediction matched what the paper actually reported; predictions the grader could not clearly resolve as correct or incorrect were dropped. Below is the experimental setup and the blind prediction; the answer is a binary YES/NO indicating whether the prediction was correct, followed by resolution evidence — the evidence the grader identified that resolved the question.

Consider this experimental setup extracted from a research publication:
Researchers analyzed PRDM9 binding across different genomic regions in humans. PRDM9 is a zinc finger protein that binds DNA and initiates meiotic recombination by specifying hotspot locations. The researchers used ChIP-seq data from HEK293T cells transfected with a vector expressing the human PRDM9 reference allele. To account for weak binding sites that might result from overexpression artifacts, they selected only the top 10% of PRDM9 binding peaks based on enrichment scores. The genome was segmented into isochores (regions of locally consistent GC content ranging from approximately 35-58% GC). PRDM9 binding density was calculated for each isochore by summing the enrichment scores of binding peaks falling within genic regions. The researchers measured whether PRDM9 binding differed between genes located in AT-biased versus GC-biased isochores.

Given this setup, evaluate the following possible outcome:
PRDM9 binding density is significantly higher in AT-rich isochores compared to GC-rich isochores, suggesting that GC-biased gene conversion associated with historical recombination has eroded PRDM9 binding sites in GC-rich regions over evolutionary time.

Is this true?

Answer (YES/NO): NO